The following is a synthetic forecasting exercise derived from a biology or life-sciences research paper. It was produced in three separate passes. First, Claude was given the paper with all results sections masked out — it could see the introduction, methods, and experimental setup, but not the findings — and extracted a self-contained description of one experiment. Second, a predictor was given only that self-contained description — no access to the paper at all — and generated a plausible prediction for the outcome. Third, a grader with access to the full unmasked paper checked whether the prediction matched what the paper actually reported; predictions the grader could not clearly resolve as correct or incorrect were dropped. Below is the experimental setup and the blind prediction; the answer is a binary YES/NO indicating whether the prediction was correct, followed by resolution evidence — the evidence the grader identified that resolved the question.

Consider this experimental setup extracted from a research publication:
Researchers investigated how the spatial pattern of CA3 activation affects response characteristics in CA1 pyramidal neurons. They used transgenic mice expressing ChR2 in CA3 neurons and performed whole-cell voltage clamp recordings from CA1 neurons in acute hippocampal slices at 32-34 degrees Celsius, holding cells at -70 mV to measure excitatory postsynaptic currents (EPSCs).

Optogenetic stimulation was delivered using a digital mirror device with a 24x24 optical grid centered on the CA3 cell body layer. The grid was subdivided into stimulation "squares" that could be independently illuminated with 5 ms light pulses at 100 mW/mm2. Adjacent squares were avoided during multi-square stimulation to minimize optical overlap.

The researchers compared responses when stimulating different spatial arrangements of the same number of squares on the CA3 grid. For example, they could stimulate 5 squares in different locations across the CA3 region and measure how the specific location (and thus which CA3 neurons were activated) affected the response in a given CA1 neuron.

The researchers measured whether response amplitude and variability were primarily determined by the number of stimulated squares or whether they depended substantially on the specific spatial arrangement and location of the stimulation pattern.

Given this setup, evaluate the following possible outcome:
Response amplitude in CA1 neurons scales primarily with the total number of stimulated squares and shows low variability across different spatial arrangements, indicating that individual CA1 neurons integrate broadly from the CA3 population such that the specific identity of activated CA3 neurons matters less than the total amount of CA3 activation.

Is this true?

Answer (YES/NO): NO